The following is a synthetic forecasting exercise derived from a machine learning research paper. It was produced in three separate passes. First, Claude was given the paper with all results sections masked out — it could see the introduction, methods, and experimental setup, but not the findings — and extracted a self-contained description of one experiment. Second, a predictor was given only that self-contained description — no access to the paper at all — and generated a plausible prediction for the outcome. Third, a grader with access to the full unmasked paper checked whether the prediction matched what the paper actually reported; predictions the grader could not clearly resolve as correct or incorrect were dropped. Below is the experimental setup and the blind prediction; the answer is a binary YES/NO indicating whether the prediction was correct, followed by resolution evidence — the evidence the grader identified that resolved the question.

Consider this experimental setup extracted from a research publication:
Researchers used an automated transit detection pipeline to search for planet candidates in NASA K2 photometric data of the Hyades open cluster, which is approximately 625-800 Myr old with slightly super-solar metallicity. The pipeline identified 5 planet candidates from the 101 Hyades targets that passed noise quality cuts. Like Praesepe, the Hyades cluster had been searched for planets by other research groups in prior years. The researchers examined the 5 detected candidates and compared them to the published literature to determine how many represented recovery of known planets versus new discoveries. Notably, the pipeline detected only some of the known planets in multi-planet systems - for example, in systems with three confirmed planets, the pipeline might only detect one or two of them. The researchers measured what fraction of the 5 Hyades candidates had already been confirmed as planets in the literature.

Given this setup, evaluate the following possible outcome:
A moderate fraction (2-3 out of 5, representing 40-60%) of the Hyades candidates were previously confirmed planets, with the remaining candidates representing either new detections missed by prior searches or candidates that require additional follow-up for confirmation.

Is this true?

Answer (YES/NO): YES